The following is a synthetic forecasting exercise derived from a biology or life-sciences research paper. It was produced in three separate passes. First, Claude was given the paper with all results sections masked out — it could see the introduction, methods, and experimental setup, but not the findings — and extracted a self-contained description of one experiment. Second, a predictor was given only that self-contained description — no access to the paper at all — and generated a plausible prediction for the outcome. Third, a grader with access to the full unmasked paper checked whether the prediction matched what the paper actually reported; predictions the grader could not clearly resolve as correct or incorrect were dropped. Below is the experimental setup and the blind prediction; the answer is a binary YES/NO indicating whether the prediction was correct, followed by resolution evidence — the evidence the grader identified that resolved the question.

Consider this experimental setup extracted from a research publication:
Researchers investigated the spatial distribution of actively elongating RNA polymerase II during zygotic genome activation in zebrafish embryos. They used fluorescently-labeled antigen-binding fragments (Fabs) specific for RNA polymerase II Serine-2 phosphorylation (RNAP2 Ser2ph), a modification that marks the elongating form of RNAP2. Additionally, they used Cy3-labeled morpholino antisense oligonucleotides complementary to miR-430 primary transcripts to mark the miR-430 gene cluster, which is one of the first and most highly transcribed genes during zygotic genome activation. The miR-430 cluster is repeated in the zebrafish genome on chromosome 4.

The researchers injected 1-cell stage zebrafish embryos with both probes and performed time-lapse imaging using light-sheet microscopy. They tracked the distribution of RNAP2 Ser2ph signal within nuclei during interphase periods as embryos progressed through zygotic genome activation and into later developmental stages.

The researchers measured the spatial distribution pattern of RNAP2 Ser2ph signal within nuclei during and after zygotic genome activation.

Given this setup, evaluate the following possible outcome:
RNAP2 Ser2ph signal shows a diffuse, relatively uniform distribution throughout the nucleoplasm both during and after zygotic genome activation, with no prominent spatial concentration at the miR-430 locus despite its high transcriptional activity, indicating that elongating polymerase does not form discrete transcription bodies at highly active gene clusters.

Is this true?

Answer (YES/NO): NO